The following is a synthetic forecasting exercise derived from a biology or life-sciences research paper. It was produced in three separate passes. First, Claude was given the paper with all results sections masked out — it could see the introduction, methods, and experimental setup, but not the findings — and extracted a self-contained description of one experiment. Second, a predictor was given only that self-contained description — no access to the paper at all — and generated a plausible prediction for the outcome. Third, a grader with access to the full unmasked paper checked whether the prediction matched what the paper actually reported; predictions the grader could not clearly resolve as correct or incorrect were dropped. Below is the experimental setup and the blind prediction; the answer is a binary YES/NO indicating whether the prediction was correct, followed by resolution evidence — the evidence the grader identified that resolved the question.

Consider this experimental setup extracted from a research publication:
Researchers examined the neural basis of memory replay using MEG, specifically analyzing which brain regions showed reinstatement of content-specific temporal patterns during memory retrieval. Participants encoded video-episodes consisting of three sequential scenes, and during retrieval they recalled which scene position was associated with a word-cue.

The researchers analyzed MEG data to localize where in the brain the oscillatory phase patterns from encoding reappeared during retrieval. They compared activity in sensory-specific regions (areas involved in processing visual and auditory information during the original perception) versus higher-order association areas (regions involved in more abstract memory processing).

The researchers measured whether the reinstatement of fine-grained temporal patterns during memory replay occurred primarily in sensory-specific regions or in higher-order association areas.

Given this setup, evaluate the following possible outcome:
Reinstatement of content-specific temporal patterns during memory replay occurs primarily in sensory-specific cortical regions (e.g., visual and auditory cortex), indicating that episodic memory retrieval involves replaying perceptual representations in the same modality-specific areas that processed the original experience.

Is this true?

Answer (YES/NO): YES